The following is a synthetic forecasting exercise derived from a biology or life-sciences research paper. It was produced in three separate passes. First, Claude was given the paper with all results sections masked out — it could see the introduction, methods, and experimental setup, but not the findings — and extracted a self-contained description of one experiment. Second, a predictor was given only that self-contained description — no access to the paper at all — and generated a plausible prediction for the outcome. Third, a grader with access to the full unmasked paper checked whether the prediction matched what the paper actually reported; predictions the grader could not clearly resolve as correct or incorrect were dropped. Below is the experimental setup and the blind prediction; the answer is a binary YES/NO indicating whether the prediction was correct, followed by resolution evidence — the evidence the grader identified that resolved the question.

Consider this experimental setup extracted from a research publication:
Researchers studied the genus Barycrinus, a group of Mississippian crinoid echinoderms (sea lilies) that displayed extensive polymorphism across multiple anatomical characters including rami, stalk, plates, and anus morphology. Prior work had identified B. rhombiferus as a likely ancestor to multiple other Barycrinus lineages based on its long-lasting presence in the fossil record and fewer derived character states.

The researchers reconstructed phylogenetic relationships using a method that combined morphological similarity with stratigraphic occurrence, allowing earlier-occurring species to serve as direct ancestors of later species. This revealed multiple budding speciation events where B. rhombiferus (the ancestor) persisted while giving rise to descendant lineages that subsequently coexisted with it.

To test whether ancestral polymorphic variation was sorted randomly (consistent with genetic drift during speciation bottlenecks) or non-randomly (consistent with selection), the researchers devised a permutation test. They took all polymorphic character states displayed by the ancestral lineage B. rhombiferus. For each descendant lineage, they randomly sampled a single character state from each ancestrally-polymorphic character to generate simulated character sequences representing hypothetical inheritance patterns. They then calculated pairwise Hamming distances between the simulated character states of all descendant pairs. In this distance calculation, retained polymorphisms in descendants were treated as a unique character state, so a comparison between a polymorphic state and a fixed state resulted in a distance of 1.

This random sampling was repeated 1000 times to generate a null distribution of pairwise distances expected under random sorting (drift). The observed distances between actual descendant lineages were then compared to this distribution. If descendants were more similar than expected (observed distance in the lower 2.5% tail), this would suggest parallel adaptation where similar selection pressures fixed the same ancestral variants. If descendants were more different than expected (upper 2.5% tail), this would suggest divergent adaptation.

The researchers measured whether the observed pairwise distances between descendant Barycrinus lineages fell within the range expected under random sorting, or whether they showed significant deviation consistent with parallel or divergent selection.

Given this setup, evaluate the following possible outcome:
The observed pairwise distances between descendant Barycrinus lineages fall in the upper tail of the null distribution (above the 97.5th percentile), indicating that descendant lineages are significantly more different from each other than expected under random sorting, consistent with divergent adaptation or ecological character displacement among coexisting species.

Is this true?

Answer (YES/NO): NO